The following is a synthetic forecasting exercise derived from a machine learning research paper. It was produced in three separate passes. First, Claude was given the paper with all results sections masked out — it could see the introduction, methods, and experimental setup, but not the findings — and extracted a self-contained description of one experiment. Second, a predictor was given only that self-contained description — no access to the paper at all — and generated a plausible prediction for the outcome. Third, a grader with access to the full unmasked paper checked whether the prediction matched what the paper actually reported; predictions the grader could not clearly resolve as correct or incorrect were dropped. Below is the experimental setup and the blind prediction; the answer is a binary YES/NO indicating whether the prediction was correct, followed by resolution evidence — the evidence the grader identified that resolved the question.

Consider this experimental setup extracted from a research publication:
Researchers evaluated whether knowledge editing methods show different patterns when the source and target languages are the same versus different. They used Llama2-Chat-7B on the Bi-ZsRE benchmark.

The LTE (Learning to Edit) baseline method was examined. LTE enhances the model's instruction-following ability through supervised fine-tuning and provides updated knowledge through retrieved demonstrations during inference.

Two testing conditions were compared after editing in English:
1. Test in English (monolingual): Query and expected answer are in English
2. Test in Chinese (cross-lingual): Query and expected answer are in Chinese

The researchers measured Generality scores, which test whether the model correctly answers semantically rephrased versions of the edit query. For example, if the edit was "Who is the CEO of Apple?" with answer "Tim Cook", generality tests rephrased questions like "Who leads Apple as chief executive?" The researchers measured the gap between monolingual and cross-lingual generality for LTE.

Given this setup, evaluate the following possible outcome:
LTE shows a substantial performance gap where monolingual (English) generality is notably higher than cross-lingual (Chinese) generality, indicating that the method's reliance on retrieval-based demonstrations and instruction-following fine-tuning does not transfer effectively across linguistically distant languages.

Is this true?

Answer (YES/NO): YES